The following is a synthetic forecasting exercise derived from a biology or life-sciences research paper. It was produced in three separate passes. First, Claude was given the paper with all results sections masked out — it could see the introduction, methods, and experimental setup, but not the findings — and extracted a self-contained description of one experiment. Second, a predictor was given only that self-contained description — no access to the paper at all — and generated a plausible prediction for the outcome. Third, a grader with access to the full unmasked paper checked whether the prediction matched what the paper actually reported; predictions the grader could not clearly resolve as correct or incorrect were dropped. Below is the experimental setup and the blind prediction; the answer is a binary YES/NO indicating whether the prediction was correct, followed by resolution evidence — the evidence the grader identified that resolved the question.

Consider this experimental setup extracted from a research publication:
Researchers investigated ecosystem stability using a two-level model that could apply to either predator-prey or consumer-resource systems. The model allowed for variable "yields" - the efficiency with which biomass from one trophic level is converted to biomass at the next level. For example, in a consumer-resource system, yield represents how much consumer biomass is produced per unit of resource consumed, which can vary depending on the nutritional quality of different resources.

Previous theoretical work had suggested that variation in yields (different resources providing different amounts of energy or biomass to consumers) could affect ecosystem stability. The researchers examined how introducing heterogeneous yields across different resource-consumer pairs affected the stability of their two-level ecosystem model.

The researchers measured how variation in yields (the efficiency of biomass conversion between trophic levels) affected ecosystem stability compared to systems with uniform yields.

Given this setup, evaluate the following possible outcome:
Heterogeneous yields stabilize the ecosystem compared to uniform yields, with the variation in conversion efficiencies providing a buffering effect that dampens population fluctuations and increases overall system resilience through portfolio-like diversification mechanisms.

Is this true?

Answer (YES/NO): NO